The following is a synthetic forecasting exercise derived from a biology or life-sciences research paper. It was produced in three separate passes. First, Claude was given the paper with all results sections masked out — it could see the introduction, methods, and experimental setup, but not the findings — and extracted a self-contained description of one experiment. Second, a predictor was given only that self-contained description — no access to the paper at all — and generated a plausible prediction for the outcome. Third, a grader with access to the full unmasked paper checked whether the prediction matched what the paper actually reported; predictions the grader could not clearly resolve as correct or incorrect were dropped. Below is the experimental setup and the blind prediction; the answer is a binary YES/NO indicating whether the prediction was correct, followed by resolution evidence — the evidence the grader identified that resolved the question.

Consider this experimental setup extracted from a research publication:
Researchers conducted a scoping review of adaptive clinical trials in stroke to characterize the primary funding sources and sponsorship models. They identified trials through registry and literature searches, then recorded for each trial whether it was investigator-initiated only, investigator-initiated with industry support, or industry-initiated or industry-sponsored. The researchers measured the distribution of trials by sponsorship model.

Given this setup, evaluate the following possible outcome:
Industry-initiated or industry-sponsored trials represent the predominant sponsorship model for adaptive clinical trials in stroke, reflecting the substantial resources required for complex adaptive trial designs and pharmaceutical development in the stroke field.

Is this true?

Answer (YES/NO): NO